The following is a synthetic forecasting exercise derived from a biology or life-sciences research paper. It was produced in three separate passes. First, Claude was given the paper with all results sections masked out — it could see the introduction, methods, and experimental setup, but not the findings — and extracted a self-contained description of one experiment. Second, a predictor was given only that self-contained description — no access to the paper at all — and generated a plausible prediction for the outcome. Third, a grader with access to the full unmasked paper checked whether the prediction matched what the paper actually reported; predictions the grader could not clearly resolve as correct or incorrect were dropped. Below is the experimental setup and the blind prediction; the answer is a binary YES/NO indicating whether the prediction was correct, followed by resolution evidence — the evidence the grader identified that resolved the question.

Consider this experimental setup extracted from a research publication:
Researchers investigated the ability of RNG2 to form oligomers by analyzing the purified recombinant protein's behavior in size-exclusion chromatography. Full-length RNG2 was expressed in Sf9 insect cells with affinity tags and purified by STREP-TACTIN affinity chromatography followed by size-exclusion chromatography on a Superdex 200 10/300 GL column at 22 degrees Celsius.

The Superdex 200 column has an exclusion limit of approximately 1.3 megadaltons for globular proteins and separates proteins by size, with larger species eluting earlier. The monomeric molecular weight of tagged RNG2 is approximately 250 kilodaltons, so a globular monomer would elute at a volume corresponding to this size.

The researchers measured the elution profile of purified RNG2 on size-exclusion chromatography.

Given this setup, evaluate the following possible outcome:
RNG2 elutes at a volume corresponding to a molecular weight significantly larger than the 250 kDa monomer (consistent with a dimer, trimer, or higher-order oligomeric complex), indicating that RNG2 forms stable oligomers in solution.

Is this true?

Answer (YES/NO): YES